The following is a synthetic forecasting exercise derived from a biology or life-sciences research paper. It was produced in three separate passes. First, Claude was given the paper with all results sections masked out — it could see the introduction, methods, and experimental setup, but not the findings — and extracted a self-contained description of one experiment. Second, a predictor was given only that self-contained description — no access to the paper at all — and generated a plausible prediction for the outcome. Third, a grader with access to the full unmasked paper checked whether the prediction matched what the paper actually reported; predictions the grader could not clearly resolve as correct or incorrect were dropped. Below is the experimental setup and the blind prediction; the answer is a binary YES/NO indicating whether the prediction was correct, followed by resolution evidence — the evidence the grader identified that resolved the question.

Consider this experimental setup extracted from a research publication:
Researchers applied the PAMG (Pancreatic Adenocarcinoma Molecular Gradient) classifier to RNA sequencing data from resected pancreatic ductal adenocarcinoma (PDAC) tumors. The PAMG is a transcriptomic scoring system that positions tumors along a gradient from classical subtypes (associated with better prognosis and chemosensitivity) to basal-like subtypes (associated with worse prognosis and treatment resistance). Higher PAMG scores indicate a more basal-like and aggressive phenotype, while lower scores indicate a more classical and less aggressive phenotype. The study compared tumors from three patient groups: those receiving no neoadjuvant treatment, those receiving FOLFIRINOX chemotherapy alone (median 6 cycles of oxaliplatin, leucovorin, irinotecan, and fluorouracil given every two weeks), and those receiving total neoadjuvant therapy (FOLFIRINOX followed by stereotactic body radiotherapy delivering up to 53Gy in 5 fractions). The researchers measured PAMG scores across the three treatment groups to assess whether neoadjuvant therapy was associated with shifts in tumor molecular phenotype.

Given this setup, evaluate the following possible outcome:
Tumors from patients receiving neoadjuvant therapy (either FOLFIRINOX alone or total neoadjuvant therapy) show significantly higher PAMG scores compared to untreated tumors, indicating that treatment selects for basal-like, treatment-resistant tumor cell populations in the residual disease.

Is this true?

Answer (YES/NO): NO